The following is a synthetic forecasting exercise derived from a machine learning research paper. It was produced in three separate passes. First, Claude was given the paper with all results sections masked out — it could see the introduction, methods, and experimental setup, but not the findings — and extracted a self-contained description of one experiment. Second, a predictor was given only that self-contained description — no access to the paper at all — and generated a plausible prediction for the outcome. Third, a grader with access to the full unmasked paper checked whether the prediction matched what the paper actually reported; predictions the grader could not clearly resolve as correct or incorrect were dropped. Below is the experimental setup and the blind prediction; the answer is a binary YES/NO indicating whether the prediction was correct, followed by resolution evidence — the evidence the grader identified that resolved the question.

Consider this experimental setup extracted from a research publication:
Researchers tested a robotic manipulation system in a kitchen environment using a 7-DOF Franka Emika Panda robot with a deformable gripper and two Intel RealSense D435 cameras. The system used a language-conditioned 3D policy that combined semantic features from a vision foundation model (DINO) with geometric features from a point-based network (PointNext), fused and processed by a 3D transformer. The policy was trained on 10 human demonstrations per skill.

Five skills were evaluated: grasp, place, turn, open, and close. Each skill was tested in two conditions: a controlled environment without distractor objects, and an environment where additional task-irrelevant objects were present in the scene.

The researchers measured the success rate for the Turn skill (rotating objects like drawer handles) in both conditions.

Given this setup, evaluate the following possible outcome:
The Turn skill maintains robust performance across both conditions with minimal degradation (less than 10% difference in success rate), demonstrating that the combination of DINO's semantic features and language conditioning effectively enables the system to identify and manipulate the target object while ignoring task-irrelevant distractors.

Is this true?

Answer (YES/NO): NO